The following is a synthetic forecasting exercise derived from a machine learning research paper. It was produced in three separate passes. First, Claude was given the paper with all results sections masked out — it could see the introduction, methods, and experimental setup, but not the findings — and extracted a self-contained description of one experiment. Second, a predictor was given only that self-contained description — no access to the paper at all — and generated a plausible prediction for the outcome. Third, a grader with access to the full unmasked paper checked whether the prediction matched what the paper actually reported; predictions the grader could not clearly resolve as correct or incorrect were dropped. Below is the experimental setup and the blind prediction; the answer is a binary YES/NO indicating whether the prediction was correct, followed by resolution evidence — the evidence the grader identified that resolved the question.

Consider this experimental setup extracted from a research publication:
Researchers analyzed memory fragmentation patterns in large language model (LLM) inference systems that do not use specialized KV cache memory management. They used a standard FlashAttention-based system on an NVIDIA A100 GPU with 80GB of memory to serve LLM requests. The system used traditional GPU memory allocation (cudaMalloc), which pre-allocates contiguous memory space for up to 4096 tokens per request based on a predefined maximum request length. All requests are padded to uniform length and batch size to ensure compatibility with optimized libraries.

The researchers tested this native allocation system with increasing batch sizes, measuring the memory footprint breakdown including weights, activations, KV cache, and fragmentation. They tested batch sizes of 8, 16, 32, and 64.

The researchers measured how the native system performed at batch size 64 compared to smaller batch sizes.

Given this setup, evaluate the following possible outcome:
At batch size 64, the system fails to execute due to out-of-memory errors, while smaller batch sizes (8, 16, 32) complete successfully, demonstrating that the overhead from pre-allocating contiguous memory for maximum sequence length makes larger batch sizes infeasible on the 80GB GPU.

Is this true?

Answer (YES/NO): YES